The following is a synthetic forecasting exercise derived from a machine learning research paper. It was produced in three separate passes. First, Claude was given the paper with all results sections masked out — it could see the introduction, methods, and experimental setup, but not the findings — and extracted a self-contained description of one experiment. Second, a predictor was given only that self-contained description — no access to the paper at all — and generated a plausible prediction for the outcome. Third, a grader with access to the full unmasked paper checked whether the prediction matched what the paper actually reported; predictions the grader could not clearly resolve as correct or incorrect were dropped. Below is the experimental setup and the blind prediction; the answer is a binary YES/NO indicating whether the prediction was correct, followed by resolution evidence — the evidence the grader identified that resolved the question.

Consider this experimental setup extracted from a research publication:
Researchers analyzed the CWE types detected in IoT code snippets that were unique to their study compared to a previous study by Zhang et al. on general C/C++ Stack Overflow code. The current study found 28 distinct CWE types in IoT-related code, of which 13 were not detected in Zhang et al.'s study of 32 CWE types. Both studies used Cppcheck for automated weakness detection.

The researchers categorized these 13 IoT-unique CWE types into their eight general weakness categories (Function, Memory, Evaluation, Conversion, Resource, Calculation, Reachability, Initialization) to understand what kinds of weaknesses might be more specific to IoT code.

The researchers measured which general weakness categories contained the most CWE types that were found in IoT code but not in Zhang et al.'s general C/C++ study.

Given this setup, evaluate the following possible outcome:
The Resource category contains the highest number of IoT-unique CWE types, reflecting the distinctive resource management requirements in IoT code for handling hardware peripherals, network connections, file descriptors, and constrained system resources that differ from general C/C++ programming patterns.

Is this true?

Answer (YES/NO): NO